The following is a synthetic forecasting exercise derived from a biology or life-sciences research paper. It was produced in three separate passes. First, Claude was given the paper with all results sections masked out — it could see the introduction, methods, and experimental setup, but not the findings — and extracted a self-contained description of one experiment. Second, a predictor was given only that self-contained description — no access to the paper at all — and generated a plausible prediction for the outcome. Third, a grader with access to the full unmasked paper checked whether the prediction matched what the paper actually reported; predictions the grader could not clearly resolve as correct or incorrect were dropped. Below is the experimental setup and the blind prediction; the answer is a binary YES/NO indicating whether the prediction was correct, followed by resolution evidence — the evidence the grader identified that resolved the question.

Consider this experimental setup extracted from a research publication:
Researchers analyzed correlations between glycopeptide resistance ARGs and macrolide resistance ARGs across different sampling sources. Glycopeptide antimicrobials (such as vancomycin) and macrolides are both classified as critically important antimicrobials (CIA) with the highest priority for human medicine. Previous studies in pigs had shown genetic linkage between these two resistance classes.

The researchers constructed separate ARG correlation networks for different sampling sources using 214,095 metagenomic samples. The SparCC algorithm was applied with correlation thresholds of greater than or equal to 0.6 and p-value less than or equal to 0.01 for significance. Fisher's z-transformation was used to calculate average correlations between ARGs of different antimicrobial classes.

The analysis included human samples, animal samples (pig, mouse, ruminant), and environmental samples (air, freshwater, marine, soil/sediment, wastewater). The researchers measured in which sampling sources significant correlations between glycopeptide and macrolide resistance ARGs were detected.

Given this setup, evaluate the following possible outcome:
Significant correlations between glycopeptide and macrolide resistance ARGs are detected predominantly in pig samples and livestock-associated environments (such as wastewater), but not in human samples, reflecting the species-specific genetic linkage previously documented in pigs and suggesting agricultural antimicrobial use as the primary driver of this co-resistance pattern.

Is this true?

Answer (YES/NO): NO